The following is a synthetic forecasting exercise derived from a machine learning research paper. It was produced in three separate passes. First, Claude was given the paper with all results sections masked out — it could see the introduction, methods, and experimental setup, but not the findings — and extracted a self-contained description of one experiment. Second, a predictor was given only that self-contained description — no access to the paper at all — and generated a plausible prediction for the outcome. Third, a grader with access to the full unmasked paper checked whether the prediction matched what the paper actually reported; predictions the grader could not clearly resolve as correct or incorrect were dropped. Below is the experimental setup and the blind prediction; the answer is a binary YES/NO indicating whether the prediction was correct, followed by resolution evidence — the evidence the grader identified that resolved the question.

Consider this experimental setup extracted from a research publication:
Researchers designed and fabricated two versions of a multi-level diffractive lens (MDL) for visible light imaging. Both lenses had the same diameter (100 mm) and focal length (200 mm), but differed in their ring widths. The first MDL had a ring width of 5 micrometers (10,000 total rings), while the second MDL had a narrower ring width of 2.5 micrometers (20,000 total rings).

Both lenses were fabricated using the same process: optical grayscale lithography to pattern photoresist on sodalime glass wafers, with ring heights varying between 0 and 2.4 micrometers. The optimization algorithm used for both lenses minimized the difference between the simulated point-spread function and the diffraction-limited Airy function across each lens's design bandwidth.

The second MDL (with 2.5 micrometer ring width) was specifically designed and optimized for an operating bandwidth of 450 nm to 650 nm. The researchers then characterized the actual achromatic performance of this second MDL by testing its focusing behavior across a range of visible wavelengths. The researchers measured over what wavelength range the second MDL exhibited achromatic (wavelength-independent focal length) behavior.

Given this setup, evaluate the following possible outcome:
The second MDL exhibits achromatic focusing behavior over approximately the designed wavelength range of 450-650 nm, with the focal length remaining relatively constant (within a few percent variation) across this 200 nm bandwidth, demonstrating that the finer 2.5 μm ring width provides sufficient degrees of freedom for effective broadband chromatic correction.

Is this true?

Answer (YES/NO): NO